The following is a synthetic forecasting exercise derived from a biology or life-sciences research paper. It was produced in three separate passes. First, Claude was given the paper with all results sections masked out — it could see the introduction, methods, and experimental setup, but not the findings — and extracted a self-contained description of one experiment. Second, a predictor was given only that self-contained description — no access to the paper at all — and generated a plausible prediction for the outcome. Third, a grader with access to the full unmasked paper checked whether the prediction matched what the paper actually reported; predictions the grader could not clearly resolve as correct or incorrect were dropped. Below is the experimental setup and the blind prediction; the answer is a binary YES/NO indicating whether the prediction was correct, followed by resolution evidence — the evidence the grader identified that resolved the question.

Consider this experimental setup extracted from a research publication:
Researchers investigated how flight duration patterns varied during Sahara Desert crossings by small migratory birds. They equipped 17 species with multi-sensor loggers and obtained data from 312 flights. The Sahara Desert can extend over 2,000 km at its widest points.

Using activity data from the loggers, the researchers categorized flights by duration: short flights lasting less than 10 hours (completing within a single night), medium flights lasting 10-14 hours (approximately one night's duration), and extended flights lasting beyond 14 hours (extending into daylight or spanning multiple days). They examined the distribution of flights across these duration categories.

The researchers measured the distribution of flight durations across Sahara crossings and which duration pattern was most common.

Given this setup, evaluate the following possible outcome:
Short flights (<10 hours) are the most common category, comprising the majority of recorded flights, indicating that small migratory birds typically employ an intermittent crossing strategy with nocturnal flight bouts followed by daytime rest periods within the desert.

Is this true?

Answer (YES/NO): NO